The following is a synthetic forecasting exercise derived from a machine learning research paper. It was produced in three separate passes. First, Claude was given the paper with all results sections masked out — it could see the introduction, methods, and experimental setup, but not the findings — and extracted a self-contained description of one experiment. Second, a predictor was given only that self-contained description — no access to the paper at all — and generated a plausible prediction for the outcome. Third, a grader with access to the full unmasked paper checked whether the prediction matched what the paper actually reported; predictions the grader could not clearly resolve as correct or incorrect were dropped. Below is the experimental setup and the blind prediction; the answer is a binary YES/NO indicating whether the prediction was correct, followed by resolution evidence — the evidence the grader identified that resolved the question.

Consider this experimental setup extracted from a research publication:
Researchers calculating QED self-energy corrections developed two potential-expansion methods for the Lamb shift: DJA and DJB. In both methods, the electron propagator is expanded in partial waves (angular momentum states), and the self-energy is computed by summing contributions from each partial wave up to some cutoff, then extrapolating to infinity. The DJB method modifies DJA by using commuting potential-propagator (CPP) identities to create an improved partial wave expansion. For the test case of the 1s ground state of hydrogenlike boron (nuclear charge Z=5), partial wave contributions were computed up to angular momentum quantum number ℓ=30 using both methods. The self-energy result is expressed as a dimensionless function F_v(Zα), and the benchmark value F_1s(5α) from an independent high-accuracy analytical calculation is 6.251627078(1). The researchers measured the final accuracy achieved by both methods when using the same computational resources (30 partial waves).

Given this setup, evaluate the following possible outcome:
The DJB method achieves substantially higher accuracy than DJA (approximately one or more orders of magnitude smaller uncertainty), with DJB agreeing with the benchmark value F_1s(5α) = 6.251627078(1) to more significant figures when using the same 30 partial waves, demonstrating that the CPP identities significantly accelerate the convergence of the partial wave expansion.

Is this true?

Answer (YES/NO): YES